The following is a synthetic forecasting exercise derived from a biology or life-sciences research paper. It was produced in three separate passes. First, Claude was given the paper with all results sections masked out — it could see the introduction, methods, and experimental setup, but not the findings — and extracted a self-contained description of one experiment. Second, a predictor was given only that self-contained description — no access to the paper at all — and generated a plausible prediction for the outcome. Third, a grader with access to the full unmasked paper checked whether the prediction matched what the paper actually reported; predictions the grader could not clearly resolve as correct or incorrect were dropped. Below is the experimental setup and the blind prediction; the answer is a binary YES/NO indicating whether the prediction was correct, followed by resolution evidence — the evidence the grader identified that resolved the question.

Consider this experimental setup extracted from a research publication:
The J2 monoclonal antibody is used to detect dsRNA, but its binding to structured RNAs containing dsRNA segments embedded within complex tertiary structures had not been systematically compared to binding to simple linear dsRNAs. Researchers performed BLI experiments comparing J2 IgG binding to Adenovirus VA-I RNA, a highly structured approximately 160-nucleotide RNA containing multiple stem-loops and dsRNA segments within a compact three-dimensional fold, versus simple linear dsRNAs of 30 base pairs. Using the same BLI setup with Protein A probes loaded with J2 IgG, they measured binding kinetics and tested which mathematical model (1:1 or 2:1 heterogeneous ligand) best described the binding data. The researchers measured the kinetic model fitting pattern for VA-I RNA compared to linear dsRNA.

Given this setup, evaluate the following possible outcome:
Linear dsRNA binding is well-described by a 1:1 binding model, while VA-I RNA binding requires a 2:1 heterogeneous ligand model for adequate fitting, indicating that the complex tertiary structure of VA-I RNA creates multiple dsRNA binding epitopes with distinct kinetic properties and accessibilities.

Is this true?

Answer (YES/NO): NO